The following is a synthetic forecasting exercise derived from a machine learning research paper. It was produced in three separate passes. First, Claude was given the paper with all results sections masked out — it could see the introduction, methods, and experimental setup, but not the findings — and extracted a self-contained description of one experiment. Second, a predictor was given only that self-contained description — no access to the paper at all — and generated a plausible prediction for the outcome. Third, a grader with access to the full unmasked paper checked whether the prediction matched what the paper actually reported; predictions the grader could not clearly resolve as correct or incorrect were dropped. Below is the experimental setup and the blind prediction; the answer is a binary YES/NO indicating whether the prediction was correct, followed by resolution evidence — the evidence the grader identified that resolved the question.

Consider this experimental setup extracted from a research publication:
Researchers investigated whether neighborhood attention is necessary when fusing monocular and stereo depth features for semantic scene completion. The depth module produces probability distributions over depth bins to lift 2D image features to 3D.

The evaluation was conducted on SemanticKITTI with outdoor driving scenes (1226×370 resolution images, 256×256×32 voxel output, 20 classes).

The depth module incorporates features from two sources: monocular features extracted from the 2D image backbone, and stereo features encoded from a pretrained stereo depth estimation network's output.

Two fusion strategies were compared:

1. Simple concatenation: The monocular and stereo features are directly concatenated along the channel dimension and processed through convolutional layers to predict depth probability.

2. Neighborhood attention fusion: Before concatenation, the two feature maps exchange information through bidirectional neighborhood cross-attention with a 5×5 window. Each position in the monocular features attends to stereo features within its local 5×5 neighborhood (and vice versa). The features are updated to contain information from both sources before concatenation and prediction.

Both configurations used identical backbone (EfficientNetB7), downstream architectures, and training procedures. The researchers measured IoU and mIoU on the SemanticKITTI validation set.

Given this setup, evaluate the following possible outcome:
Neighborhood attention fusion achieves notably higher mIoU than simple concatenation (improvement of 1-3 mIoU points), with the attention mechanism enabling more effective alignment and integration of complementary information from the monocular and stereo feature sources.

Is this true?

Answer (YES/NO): NO